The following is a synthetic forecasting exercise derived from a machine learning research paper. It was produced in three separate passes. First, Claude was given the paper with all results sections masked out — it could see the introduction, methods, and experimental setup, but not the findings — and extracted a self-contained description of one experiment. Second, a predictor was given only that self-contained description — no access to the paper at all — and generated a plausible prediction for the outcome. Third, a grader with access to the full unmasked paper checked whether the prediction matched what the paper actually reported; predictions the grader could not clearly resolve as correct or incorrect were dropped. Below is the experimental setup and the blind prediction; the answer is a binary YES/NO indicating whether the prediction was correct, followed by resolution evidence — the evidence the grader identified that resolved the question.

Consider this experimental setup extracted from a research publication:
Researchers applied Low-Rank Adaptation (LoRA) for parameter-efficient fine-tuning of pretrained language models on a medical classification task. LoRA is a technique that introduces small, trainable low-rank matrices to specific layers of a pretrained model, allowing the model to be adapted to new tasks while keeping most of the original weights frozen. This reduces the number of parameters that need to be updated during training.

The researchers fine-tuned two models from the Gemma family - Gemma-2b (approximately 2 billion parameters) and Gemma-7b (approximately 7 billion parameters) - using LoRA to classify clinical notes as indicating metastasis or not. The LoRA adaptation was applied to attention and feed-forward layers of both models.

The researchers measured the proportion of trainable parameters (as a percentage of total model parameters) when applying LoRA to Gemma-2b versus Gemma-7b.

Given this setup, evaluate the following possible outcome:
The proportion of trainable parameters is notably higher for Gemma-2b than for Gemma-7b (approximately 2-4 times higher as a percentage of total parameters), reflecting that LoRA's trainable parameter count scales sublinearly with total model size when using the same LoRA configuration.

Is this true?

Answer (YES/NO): NO